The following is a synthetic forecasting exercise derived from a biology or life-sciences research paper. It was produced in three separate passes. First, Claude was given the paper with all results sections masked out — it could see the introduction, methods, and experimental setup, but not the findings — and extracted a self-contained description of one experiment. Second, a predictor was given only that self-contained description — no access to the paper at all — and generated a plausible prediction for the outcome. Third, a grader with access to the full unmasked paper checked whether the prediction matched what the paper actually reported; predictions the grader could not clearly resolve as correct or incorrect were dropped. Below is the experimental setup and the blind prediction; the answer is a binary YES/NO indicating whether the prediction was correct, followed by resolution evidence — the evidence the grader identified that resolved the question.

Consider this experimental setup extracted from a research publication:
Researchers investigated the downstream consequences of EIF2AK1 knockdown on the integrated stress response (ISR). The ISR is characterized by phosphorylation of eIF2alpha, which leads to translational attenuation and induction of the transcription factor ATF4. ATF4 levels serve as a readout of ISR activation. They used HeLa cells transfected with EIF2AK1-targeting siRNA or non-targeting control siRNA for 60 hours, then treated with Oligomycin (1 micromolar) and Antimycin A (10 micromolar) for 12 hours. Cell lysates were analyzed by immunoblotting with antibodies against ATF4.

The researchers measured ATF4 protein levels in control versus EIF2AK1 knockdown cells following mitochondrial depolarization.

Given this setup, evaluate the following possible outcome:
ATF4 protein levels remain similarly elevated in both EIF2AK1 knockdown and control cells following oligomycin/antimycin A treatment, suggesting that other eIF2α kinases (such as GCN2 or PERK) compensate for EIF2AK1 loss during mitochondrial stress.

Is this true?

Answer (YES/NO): NO